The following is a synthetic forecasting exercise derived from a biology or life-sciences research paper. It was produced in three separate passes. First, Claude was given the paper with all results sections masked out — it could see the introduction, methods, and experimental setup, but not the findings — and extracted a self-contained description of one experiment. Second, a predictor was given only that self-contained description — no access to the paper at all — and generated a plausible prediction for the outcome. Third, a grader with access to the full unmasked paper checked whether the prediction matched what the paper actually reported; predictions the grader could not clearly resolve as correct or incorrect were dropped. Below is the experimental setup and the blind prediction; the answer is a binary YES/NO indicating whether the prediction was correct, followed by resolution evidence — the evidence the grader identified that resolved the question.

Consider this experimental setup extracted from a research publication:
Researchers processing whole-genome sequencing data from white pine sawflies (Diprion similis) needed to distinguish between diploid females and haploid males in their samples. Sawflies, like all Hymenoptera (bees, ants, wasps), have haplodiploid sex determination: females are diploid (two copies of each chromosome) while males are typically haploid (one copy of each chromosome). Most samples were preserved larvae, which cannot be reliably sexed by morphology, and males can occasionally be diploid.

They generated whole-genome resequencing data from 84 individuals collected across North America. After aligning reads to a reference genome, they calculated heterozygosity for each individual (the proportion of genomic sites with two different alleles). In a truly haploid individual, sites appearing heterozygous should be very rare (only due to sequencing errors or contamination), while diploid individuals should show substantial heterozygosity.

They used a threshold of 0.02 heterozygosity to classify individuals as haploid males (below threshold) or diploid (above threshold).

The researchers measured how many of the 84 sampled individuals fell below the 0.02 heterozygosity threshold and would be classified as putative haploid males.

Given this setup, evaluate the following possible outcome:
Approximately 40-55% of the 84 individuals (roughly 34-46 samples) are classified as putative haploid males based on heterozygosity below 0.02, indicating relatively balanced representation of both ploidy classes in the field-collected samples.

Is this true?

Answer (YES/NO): NO